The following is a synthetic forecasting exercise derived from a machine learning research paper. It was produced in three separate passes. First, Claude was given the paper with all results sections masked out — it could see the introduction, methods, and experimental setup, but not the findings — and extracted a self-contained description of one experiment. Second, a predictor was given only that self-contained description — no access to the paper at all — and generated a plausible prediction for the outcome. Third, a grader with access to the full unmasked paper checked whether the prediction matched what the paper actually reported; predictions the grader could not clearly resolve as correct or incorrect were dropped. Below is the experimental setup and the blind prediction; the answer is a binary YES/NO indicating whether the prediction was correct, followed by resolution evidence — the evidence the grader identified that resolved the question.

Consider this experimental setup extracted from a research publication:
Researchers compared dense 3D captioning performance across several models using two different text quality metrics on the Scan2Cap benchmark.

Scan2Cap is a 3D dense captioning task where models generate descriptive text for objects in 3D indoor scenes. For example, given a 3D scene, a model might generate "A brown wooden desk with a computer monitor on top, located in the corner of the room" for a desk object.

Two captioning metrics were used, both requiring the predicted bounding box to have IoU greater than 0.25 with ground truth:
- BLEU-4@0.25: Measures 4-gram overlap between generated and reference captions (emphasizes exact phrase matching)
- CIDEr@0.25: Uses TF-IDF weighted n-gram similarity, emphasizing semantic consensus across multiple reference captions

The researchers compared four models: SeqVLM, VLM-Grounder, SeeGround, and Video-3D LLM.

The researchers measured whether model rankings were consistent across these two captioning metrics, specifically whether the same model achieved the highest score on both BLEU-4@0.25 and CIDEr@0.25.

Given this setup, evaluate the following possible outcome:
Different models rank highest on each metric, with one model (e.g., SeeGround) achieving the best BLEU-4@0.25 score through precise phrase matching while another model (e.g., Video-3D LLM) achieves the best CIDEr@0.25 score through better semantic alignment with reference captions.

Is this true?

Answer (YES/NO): YES